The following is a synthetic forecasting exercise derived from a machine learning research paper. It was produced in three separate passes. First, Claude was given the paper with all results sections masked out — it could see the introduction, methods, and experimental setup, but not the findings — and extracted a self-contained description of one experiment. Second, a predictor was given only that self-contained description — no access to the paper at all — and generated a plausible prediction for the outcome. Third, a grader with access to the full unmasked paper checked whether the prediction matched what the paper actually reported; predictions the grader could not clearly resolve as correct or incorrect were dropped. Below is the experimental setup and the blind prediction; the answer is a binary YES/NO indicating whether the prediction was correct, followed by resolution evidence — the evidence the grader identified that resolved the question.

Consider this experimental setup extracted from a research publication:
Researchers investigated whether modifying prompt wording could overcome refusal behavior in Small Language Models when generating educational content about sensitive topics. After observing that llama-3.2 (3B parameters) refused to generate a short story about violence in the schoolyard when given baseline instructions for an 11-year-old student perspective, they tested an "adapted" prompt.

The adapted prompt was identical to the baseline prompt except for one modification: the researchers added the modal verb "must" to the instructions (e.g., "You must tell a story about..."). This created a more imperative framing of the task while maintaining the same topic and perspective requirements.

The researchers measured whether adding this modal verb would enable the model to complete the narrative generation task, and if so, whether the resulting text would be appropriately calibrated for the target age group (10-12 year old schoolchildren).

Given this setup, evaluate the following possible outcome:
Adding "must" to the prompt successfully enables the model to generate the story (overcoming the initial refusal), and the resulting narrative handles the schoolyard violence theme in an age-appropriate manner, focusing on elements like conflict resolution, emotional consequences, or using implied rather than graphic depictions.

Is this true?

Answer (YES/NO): NO